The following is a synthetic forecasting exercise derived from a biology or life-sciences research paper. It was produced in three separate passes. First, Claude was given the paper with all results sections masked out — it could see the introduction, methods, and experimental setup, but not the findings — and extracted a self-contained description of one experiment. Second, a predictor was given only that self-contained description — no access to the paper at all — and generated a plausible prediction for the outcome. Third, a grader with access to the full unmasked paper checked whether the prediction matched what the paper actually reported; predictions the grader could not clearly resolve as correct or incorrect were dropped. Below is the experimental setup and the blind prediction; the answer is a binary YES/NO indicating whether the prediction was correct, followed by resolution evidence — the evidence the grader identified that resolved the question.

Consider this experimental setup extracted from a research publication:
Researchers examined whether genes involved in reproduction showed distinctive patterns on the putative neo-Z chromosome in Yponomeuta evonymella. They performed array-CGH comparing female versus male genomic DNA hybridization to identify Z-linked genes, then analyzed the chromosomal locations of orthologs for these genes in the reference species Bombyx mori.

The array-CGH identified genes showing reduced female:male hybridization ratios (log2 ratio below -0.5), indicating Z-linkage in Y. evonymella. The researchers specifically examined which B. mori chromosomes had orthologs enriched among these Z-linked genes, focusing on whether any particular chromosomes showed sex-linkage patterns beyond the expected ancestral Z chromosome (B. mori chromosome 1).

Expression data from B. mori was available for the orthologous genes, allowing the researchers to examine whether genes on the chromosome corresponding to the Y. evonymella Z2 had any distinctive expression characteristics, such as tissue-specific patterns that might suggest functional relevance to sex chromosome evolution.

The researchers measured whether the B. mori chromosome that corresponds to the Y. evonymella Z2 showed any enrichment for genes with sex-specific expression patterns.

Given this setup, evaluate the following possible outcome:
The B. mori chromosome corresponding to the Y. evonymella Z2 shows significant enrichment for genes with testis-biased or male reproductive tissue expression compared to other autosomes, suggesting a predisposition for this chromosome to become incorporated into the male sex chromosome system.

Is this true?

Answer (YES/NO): NO